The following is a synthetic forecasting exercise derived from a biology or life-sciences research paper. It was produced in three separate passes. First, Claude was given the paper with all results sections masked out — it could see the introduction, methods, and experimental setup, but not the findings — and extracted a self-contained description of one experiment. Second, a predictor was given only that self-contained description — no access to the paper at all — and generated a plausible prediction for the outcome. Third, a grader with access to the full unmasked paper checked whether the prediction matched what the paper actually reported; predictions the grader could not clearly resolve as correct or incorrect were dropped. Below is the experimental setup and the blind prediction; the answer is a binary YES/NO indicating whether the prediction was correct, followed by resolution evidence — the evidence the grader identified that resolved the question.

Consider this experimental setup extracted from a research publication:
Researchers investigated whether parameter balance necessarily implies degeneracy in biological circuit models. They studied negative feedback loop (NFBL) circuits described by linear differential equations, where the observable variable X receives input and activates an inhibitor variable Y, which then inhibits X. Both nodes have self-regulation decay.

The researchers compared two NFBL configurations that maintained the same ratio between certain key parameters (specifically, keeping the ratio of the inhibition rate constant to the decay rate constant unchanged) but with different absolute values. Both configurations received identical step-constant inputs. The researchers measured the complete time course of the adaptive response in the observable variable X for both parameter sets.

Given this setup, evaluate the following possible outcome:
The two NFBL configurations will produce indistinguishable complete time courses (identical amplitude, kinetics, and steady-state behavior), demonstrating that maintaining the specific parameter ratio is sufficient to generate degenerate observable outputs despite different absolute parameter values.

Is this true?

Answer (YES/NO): NO